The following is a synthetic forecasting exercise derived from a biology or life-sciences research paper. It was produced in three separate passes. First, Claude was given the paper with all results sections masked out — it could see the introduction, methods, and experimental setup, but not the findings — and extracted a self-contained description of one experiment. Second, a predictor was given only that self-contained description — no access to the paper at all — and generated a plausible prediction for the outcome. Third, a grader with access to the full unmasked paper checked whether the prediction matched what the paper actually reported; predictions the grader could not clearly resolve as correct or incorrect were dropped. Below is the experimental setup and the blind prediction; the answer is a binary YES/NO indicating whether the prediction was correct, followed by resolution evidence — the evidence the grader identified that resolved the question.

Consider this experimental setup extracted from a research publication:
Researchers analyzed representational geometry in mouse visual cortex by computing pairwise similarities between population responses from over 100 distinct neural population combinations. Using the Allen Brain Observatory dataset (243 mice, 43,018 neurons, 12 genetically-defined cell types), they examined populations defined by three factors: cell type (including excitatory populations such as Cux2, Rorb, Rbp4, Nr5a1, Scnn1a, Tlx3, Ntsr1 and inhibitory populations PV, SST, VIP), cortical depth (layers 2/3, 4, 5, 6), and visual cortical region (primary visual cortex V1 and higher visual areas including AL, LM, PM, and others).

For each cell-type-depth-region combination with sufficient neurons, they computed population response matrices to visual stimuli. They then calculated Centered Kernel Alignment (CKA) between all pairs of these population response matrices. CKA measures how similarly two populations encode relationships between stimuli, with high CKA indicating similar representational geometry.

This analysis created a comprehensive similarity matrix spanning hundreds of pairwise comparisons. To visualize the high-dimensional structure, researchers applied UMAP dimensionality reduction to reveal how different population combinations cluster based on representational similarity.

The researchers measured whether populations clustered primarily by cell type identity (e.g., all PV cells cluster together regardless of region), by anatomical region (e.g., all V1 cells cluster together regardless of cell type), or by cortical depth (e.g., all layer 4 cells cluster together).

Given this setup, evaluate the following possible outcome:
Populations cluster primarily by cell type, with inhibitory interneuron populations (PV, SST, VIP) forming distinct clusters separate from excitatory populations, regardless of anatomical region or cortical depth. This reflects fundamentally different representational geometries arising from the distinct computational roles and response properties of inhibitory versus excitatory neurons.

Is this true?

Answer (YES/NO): YES